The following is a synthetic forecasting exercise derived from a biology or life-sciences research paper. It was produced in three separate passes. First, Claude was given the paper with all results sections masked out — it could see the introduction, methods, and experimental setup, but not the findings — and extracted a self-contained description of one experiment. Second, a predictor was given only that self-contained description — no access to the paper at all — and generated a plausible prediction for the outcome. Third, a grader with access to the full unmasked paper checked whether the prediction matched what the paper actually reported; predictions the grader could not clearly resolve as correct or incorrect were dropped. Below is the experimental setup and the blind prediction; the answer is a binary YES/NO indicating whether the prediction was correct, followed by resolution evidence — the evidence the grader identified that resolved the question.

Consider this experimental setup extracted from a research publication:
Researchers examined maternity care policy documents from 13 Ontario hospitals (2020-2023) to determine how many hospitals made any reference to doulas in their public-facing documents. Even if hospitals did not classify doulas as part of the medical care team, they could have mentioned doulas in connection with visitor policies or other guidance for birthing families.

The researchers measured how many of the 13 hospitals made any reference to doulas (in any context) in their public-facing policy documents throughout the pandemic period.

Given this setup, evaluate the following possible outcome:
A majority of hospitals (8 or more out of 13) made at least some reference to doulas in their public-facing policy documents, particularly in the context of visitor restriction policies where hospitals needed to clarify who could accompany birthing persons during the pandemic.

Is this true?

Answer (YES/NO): NO